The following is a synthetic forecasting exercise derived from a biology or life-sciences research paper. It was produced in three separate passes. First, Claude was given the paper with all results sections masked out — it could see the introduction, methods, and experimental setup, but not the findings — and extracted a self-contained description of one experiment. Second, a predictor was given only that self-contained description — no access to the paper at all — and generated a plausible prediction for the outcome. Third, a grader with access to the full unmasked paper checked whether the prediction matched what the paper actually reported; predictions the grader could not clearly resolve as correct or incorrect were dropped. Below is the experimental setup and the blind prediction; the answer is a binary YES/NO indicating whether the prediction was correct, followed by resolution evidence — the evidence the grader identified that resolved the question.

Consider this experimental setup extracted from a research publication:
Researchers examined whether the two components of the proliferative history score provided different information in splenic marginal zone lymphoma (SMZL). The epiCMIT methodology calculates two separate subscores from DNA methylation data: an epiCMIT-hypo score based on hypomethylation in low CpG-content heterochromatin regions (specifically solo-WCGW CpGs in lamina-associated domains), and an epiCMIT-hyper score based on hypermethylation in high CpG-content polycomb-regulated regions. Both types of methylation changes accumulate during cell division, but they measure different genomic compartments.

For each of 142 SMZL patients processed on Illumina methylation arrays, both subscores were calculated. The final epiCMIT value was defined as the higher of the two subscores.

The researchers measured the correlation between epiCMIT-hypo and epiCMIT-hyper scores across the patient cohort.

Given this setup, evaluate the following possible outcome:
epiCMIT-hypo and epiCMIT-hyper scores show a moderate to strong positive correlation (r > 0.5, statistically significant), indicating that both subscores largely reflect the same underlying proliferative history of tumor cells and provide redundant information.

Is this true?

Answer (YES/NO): YES